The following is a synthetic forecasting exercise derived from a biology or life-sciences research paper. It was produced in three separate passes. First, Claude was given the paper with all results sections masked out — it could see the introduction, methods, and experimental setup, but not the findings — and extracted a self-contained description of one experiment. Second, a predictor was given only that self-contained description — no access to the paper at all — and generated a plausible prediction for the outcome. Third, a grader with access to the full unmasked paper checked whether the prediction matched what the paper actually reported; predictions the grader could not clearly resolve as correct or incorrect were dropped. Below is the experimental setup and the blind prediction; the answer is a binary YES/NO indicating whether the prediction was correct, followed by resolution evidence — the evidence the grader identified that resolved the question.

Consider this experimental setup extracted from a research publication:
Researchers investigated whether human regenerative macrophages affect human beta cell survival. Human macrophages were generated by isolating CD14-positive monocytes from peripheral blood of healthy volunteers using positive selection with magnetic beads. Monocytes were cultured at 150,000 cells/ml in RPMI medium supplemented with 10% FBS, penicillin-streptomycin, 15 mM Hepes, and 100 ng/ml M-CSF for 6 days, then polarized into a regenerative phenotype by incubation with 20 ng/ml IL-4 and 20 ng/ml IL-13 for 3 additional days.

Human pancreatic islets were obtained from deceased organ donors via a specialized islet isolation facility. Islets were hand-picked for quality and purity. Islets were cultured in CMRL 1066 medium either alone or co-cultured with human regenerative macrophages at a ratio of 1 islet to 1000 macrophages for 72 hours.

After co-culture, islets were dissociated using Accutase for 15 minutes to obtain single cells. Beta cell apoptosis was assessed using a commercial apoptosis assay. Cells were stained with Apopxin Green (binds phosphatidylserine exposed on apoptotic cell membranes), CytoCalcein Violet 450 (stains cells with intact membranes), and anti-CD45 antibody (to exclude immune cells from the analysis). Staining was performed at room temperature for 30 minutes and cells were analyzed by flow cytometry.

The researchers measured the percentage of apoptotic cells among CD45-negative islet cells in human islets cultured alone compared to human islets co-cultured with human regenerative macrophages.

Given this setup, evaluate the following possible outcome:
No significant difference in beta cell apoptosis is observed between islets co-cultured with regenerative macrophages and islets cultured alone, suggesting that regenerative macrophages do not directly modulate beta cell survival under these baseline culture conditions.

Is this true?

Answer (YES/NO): NO